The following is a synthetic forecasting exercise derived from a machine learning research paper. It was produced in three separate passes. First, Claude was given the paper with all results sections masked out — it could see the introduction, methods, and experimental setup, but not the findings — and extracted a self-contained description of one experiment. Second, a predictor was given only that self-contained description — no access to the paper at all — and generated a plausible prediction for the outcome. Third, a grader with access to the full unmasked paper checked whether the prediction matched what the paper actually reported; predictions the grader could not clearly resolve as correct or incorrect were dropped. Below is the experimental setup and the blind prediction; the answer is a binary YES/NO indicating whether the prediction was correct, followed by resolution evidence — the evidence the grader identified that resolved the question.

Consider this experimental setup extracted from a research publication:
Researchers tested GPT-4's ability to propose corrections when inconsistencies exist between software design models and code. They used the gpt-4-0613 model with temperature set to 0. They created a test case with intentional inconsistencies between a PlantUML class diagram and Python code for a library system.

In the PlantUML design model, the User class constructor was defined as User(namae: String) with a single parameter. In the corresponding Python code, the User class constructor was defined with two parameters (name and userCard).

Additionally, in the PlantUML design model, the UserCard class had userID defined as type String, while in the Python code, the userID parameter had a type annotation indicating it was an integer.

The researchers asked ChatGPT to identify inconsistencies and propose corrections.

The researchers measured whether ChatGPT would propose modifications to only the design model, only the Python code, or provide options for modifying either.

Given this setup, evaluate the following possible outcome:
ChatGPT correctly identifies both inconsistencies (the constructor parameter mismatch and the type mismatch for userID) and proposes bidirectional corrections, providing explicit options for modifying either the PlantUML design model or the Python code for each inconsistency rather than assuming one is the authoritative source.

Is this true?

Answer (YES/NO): NO